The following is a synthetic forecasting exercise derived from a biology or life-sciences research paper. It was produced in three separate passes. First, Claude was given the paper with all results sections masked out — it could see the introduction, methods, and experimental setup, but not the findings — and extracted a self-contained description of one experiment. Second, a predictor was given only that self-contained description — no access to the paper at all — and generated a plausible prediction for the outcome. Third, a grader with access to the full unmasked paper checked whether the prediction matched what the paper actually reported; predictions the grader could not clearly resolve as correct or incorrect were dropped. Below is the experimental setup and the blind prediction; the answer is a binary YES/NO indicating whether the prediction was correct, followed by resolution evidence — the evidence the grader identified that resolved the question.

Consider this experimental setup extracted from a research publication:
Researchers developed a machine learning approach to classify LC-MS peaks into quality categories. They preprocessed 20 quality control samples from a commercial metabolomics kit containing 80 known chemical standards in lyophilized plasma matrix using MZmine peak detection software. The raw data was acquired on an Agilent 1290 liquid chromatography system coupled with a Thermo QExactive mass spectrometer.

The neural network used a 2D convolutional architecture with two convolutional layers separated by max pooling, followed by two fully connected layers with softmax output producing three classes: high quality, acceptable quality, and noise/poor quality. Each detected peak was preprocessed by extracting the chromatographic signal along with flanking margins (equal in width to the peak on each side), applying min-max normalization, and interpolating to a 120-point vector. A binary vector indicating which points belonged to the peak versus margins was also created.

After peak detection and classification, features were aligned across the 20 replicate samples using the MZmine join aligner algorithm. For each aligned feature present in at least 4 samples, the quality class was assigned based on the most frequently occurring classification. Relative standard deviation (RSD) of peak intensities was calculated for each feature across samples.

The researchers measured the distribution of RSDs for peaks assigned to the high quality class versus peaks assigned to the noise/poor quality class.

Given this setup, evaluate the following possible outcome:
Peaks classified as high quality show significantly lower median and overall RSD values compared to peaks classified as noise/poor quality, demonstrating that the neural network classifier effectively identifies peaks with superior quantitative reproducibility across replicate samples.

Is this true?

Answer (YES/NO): YES